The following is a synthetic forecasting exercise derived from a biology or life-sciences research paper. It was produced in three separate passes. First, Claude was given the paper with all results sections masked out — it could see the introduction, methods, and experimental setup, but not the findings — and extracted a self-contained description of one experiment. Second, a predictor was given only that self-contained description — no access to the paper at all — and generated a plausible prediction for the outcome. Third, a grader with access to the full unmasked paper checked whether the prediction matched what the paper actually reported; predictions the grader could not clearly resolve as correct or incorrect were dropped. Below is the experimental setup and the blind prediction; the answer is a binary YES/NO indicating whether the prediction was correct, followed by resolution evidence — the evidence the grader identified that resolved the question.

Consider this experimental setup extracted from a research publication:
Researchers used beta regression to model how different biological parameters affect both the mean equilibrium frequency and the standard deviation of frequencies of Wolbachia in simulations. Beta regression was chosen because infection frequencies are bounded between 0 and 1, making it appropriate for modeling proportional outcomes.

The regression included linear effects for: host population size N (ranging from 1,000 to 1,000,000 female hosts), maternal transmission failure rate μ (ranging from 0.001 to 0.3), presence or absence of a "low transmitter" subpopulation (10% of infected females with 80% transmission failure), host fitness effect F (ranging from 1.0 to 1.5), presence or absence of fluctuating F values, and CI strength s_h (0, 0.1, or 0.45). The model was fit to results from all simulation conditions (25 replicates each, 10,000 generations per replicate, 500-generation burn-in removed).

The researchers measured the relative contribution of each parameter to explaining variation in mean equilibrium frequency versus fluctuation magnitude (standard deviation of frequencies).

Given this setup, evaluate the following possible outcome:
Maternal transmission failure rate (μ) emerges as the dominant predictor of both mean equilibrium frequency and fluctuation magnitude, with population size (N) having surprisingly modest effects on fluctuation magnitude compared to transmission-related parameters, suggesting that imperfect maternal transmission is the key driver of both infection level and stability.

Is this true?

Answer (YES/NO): YES